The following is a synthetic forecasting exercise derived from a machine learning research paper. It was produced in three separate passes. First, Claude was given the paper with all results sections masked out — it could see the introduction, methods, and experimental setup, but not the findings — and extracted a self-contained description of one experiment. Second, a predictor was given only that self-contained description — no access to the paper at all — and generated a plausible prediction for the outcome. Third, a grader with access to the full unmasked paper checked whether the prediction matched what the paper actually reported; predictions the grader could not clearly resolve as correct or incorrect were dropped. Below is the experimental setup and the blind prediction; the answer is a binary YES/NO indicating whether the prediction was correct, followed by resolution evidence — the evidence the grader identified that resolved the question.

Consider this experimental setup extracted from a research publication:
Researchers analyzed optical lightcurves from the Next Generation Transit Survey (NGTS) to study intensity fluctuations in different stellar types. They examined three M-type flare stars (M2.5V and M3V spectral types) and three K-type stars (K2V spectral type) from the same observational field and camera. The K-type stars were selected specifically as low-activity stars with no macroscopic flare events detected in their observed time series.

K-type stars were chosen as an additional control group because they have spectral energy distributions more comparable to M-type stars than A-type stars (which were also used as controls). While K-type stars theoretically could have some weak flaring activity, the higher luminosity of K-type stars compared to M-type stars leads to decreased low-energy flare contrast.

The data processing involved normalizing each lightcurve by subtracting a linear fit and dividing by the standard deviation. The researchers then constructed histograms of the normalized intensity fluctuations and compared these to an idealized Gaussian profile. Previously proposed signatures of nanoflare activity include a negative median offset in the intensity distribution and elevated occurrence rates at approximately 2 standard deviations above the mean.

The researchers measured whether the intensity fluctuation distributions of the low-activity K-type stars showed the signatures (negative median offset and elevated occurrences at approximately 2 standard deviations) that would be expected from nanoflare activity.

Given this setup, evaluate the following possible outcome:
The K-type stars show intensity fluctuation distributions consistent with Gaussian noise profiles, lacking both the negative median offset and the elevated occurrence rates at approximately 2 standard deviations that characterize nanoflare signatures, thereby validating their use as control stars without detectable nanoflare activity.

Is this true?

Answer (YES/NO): YES